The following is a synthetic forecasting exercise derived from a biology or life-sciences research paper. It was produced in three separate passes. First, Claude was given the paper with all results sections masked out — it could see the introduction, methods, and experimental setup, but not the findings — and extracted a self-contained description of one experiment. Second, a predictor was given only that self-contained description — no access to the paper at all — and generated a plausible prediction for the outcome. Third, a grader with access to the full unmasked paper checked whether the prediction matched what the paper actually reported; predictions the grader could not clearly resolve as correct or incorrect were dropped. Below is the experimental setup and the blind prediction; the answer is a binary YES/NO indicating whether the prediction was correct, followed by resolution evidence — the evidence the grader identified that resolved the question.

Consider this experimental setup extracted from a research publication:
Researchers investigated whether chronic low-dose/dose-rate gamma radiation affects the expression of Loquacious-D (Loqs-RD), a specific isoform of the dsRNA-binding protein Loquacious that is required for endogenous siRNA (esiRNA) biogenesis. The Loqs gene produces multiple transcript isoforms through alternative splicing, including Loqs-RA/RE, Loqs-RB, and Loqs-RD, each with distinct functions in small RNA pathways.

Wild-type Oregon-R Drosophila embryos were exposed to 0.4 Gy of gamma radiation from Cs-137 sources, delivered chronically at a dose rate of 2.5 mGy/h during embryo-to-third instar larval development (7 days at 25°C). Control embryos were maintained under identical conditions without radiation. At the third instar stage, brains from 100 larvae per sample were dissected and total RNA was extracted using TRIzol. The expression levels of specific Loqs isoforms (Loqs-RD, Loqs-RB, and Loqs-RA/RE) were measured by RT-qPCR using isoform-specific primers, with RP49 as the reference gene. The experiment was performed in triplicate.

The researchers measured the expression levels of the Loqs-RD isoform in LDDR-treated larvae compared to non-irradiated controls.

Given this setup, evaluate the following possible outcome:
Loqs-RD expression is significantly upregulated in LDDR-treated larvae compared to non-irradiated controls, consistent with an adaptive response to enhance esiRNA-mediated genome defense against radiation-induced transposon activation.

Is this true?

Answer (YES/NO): NO